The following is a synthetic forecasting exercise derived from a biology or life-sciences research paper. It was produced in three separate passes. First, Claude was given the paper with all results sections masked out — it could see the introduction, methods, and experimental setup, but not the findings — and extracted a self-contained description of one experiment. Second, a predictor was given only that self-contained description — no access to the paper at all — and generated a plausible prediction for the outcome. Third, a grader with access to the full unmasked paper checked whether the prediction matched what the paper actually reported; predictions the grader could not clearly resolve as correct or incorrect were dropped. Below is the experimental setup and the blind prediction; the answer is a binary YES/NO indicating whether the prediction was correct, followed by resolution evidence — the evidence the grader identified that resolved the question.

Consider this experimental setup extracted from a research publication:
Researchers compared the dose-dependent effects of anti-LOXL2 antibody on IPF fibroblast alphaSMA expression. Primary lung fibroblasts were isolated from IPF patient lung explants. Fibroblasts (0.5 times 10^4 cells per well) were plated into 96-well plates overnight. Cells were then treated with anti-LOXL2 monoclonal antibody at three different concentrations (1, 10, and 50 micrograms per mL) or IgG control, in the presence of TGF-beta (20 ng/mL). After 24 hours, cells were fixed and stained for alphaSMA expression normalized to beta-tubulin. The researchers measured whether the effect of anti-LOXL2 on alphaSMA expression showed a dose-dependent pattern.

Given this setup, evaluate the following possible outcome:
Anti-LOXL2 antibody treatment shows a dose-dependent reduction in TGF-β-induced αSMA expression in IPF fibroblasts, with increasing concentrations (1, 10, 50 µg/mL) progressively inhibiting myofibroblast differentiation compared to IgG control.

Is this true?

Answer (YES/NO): NO